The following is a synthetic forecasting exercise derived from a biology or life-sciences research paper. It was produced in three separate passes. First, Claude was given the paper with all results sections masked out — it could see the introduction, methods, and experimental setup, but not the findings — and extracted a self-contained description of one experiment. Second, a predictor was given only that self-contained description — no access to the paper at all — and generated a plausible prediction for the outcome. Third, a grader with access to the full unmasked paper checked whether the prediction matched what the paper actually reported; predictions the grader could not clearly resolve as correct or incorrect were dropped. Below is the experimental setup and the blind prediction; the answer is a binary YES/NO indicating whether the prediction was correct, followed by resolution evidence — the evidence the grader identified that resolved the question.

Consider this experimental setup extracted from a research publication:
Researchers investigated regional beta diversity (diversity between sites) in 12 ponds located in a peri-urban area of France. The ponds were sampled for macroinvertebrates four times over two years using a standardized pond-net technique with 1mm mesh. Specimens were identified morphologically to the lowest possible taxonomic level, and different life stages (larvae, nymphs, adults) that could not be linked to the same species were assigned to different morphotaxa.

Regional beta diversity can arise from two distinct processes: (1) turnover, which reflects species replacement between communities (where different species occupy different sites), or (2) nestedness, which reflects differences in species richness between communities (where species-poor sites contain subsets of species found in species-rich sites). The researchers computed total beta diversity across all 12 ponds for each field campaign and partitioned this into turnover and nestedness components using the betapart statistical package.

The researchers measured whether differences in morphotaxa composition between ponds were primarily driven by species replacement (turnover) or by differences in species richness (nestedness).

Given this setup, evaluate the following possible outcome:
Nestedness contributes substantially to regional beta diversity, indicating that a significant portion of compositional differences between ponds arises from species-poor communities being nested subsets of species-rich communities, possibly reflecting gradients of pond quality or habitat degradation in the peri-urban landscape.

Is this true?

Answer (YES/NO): NO